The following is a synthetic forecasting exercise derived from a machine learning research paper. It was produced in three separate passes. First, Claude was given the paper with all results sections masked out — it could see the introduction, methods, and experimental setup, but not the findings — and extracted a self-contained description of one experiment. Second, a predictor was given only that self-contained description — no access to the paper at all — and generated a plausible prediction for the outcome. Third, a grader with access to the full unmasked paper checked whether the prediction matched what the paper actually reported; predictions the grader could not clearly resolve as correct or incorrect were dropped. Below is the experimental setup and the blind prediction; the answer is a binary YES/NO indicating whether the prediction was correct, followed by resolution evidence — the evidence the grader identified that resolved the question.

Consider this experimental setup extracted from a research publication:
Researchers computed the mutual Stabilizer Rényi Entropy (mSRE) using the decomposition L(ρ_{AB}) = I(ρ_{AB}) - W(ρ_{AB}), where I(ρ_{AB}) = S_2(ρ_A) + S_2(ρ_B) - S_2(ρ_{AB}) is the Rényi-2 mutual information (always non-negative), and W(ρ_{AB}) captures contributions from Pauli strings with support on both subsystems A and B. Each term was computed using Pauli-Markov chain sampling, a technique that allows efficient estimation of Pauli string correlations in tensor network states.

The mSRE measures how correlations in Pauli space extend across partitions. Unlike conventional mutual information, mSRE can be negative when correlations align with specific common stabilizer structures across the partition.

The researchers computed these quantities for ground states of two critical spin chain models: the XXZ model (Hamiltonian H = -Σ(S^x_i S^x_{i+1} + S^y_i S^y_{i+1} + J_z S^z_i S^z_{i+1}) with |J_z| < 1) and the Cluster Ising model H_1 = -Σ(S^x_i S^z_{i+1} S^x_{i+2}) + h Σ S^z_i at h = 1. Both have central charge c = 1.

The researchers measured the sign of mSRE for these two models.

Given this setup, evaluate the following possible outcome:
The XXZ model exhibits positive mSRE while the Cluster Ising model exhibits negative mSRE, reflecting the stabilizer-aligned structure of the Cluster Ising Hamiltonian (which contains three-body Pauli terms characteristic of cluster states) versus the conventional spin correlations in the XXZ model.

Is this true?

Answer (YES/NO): YES